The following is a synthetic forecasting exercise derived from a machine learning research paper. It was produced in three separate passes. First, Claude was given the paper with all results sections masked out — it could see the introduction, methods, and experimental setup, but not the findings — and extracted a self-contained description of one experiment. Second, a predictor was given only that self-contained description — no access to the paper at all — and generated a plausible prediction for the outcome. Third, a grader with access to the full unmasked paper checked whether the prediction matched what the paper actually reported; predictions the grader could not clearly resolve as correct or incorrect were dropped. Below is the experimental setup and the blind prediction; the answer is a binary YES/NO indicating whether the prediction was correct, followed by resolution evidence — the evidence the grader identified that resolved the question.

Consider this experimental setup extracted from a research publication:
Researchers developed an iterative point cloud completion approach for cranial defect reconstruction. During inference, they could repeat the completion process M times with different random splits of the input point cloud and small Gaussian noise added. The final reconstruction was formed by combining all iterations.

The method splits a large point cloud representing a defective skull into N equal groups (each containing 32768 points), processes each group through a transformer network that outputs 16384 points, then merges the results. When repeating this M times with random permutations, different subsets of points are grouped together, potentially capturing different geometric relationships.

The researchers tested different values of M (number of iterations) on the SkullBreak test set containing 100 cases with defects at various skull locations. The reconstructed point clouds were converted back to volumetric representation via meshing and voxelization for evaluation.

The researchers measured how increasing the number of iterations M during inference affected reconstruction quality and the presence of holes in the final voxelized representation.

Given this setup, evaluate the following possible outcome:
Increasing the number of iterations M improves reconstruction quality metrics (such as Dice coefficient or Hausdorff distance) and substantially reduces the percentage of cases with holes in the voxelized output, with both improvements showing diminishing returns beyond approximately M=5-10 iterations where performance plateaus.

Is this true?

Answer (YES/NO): NO